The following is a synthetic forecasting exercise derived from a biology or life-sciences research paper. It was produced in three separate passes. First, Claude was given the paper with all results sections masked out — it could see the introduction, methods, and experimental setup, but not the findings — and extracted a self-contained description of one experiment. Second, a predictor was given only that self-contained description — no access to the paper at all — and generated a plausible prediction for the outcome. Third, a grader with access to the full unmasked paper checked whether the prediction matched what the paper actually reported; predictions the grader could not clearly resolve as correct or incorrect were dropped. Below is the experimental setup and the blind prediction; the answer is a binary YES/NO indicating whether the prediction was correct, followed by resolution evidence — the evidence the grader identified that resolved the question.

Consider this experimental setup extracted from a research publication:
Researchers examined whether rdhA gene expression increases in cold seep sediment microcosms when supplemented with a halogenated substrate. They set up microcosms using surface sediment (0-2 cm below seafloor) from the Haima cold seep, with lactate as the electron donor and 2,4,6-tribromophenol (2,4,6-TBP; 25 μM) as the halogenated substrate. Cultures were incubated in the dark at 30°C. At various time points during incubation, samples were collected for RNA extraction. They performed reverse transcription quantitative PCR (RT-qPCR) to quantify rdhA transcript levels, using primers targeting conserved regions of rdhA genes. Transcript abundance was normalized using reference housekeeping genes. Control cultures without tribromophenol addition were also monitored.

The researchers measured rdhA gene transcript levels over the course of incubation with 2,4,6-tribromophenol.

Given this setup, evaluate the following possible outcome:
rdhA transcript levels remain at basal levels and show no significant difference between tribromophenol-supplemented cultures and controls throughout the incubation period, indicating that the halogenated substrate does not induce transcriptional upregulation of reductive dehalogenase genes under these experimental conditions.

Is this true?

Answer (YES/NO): NO